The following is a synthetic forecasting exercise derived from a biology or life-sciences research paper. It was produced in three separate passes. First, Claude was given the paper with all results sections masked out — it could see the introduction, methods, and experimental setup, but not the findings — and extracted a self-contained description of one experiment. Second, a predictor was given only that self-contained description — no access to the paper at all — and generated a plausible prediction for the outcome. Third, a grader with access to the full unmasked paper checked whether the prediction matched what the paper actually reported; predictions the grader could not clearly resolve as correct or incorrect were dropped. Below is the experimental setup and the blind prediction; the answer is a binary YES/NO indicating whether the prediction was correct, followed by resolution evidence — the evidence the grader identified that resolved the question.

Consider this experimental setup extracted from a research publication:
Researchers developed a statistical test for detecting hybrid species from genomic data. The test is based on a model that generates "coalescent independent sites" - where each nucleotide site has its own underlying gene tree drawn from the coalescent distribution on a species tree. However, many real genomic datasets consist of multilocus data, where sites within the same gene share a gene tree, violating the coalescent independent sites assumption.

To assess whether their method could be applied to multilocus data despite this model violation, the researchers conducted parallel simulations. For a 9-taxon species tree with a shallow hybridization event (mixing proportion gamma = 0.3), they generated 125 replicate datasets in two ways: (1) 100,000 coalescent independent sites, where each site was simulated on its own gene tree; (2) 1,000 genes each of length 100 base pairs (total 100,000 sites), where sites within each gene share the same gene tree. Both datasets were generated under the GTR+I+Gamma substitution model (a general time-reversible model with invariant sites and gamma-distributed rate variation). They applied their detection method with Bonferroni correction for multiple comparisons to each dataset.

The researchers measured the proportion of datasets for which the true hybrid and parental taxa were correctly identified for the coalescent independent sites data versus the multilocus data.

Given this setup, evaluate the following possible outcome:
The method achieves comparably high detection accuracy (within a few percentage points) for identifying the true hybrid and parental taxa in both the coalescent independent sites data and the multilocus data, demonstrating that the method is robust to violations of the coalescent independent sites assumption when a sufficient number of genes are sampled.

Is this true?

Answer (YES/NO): YES